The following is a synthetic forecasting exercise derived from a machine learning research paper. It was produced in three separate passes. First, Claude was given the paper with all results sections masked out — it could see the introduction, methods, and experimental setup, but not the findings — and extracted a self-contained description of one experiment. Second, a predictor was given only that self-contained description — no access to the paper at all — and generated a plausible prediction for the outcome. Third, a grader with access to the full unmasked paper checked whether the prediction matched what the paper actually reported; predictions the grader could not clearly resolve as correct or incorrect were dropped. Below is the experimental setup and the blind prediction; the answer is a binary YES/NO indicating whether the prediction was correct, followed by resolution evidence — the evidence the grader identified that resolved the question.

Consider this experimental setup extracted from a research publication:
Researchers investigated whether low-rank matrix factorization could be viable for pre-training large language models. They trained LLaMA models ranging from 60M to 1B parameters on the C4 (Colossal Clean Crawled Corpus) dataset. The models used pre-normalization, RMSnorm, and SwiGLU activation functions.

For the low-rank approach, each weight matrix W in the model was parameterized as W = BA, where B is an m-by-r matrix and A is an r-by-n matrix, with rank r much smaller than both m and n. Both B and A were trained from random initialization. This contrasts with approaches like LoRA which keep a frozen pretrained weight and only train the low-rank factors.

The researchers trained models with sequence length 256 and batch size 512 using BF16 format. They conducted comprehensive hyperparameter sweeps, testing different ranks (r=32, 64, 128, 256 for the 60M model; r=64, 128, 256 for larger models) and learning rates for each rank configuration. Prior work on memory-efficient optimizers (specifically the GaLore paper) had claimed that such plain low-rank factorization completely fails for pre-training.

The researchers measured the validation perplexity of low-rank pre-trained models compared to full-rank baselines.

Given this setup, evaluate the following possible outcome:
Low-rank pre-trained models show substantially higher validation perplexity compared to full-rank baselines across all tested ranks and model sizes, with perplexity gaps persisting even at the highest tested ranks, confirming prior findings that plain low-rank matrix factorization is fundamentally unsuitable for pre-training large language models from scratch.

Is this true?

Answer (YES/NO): NO